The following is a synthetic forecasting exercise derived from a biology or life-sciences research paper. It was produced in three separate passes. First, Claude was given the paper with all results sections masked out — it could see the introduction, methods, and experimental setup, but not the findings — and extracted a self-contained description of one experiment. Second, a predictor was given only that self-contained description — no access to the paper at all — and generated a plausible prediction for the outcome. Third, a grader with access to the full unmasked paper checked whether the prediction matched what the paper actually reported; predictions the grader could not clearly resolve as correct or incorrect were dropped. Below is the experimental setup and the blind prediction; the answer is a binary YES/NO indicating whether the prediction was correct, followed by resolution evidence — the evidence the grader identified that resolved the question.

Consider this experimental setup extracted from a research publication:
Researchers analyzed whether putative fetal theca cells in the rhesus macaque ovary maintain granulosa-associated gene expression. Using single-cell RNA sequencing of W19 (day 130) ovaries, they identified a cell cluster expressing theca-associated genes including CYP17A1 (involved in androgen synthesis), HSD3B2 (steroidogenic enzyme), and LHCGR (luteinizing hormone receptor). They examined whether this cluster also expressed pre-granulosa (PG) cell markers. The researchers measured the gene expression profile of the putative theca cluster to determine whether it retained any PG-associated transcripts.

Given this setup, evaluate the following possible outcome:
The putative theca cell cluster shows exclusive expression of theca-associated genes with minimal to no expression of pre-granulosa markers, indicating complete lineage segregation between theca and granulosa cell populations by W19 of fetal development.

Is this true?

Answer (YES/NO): NO